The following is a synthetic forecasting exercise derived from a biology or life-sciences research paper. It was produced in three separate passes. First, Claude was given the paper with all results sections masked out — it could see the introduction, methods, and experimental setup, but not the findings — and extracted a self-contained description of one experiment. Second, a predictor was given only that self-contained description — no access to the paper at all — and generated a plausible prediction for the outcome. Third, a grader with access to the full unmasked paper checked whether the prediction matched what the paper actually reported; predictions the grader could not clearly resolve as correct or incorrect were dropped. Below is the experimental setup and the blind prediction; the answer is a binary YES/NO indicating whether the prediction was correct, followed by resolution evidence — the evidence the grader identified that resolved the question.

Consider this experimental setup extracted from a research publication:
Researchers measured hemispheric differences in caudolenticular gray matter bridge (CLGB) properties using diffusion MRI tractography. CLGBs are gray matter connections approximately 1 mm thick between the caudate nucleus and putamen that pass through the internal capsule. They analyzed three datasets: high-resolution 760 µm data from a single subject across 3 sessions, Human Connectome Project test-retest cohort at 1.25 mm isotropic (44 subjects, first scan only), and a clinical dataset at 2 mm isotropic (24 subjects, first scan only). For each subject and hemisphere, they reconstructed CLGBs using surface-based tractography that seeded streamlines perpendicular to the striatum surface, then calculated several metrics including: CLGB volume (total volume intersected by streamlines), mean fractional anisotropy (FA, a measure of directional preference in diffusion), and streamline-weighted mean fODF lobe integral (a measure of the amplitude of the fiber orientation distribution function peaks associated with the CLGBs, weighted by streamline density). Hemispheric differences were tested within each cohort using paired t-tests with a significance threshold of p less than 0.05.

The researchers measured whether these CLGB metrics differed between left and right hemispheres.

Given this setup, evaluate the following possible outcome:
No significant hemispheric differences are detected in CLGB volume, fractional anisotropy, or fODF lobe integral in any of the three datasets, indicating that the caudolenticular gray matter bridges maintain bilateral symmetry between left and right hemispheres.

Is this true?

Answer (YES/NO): NO